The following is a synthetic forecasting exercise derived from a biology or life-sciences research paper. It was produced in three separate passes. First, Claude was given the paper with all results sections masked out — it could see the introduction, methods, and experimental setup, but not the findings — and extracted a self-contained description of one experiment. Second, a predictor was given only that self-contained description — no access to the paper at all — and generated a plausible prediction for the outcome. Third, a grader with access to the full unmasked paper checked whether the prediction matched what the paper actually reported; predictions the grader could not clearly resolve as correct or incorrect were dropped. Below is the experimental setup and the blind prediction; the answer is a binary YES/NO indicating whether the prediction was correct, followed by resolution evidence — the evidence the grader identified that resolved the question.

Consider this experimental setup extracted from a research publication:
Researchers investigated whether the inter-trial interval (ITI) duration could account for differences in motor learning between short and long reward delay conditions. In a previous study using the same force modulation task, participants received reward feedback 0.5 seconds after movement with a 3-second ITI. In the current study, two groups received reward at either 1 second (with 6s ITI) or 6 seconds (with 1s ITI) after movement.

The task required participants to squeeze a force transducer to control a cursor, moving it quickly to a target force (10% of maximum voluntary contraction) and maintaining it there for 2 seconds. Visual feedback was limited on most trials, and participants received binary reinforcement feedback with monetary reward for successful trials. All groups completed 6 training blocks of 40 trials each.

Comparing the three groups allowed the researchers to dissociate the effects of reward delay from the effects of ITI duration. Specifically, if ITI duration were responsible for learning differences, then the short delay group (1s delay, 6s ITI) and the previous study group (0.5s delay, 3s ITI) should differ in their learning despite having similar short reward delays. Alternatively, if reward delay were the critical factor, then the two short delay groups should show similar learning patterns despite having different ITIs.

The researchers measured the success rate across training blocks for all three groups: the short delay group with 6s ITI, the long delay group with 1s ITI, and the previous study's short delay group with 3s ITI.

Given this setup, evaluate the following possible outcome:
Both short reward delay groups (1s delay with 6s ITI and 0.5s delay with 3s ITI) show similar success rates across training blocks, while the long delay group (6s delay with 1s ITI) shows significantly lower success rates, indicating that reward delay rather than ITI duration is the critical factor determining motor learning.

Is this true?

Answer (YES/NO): YES